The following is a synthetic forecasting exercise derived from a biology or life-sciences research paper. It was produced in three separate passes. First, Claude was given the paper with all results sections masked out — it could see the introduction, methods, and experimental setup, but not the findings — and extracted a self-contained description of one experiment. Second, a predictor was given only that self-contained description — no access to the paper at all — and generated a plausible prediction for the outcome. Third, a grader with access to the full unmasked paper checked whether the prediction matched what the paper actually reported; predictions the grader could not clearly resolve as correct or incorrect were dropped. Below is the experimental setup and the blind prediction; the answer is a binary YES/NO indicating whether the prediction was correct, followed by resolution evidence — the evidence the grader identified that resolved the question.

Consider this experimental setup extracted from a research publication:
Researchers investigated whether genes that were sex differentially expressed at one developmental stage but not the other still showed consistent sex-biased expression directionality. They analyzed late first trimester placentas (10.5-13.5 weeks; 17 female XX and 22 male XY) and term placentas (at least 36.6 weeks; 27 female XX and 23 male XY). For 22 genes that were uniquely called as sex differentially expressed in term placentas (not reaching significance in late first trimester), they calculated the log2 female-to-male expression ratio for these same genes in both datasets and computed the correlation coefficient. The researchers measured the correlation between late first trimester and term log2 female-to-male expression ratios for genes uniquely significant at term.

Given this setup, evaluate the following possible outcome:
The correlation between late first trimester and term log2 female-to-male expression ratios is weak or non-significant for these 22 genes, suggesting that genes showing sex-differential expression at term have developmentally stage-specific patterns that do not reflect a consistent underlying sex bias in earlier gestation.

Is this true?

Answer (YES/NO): NO